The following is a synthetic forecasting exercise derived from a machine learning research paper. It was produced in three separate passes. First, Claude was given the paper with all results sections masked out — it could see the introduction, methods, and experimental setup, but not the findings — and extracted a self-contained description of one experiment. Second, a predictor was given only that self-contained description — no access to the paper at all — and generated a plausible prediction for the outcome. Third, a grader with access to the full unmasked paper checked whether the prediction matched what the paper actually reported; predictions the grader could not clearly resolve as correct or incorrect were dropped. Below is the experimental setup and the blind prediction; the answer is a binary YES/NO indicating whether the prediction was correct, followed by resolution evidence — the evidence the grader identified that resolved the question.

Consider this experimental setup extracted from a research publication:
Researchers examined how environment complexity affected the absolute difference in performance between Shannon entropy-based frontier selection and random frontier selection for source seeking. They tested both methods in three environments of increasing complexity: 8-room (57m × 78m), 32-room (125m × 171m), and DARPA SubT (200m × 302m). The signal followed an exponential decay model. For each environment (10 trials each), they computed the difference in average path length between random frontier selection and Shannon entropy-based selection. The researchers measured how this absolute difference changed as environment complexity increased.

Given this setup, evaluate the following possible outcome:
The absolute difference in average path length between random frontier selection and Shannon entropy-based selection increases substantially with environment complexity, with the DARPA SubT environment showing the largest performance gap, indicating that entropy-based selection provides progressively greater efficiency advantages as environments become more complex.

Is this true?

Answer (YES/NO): NO